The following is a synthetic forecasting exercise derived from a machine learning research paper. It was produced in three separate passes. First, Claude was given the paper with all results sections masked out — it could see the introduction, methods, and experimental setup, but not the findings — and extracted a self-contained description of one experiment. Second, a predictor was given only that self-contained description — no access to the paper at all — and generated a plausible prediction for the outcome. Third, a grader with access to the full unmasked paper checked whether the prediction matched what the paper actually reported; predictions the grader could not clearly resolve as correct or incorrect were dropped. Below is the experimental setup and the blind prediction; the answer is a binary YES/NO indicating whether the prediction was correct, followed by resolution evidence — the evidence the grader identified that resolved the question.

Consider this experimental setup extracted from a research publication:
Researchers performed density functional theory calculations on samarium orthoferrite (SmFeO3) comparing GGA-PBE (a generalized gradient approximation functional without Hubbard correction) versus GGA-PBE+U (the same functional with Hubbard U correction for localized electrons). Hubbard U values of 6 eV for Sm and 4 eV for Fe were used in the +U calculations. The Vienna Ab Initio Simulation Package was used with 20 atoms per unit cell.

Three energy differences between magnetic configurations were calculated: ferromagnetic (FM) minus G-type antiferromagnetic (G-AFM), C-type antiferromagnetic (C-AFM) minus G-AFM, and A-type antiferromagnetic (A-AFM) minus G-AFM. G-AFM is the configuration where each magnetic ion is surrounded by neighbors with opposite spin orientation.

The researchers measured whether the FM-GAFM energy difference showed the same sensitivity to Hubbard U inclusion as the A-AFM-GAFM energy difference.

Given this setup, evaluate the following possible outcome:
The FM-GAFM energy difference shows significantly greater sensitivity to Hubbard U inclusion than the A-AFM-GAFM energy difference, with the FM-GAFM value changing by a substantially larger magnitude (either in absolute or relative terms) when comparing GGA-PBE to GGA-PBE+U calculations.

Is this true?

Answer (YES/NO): NO